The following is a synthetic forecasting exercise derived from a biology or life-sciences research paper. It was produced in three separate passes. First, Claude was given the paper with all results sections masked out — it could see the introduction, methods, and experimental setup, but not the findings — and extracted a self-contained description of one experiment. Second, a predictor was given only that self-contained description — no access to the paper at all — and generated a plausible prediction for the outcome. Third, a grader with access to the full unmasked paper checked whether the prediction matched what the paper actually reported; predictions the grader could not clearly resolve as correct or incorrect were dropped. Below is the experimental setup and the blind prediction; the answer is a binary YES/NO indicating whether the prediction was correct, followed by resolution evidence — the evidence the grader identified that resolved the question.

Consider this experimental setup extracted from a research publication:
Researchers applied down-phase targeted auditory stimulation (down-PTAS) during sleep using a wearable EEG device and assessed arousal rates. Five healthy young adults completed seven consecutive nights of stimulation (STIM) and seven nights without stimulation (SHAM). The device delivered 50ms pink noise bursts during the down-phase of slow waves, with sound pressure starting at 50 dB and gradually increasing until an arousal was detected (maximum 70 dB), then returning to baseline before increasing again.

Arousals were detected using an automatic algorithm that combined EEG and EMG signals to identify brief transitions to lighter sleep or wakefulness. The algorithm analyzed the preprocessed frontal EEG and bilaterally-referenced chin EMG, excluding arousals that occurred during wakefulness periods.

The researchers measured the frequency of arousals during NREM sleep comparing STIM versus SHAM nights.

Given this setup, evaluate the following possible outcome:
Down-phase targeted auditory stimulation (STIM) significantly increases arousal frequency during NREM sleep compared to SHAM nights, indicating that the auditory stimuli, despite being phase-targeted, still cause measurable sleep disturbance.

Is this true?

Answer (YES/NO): NO